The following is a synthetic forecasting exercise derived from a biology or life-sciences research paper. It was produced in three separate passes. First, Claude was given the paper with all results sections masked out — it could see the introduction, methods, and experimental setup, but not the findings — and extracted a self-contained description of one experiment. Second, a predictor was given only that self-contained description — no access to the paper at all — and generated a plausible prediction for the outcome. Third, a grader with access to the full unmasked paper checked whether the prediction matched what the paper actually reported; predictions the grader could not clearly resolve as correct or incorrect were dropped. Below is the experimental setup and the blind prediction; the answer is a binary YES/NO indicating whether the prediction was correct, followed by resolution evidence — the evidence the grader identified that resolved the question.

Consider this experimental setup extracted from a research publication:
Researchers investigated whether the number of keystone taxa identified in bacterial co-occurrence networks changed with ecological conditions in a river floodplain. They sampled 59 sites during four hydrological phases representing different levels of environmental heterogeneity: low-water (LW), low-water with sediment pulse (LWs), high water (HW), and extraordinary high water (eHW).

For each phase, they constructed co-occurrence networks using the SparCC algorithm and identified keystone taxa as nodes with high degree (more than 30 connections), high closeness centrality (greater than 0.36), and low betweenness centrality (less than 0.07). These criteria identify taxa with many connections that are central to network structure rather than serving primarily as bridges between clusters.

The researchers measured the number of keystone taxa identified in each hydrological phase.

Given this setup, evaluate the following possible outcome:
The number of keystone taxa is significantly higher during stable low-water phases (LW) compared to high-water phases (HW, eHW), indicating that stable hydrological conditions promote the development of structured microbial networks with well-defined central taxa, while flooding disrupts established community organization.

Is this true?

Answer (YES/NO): YES